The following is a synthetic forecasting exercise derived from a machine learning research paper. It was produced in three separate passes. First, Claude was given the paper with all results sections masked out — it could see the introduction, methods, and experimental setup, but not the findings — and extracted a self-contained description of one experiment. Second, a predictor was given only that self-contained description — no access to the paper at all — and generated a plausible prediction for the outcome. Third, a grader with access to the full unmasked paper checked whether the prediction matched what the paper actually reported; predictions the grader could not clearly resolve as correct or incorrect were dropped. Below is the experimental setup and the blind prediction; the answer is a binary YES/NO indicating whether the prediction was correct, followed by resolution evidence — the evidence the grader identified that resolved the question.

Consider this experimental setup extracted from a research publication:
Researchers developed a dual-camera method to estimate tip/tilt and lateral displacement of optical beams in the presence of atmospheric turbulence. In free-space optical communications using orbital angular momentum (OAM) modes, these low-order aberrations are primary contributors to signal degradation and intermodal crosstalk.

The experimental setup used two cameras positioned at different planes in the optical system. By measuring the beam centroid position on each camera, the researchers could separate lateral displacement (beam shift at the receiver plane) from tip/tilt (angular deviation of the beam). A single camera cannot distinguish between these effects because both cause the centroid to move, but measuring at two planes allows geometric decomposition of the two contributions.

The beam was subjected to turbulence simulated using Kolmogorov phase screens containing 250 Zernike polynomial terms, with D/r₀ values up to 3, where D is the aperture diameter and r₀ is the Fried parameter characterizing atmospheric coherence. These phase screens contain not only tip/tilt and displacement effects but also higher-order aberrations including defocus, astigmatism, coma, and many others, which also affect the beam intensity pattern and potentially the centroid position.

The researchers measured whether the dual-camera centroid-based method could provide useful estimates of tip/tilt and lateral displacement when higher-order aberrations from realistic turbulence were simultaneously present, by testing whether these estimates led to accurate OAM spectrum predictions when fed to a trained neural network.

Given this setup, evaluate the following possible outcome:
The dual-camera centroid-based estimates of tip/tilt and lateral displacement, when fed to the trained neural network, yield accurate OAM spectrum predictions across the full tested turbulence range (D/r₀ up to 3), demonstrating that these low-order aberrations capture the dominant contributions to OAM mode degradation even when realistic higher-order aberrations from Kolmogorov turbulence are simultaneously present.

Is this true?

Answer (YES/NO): YES